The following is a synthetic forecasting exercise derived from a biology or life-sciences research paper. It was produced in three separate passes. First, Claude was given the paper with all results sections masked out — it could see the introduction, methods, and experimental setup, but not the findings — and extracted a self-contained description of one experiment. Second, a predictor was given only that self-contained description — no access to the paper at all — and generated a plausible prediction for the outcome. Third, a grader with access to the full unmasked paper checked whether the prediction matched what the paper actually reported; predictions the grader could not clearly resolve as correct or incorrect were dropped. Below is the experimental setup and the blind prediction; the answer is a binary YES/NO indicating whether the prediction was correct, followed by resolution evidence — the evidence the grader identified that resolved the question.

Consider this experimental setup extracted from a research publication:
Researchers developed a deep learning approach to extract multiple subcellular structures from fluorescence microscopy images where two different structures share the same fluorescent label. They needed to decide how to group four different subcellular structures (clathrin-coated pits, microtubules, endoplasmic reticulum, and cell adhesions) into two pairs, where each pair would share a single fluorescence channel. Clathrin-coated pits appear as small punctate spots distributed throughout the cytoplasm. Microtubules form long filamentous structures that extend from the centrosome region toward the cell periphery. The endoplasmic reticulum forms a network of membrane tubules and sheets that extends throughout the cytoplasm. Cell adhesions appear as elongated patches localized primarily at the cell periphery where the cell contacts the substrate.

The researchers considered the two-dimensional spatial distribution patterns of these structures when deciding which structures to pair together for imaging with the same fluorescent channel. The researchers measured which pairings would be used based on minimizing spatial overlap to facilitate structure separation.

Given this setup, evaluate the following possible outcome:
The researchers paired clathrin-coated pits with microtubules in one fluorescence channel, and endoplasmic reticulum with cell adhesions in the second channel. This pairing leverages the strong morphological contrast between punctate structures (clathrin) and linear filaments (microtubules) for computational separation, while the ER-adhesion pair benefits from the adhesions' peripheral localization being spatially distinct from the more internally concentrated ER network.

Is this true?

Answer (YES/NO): YES